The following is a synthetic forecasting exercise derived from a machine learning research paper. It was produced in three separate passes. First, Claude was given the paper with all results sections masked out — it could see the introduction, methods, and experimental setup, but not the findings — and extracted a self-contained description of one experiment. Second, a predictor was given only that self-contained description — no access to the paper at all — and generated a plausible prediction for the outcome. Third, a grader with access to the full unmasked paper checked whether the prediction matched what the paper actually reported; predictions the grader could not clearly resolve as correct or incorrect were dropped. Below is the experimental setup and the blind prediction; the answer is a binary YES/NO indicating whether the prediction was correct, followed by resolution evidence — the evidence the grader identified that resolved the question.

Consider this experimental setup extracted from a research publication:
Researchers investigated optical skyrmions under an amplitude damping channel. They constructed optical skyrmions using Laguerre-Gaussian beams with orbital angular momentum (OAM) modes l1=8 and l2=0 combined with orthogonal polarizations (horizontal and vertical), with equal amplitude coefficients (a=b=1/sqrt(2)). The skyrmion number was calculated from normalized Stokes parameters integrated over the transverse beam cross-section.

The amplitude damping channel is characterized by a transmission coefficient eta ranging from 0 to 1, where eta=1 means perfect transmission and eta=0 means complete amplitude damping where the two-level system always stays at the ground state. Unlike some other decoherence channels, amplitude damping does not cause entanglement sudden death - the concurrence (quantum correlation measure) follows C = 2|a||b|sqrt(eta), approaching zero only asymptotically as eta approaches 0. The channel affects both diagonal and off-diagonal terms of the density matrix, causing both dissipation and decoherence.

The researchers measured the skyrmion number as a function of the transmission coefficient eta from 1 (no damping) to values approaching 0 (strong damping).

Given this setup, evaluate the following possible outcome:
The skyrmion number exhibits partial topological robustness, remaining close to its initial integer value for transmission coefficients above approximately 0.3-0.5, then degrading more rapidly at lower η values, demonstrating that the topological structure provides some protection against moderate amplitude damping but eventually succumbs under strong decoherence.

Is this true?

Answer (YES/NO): NO